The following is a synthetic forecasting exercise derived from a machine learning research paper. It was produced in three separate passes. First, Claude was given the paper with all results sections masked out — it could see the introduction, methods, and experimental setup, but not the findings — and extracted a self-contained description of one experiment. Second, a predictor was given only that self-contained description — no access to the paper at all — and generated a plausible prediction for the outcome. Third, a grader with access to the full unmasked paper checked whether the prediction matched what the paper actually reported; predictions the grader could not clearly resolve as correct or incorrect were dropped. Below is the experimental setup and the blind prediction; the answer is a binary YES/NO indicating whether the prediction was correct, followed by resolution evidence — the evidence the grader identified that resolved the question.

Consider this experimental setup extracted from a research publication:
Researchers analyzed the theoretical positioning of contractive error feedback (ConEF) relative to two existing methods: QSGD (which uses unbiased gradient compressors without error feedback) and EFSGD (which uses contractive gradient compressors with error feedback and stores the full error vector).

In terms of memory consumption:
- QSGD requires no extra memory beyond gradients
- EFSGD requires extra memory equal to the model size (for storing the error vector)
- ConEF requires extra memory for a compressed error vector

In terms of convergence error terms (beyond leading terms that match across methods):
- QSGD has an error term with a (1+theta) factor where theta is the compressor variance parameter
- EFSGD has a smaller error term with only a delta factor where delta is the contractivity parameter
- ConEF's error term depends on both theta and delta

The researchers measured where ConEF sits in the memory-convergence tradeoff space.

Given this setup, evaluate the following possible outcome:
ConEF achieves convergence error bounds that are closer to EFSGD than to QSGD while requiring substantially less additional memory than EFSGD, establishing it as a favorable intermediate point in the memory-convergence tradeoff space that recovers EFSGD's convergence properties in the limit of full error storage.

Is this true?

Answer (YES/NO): NO